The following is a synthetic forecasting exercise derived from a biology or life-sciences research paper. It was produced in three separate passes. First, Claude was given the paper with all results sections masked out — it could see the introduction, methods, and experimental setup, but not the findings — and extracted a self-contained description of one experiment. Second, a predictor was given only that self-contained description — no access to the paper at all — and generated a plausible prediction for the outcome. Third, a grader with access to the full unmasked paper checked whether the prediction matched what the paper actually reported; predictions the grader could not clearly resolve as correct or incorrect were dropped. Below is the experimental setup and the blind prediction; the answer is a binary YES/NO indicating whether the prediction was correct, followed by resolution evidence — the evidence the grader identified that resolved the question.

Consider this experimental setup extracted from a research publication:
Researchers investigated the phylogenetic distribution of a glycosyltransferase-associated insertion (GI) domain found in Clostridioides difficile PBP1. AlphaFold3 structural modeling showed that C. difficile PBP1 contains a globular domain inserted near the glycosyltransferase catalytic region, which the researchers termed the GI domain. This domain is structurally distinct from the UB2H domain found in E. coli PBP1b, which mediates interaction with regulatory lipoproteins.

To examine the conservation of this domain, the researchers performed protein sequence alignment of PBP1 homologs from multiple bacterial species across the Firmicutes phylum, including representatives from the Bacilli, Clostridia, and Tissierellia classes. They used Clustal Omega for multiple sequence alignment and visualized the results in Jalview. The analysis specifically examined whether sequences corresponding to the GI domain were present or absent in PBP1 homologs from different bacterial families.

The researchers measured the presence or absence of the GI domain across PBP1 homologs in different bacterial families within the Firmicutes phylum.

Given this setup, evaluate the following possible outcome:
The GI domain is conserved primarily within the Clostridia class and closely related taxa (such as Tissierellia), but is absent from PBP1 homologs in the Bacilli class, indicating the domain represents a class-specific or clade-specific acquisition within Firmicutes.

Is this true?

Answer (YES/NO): YES